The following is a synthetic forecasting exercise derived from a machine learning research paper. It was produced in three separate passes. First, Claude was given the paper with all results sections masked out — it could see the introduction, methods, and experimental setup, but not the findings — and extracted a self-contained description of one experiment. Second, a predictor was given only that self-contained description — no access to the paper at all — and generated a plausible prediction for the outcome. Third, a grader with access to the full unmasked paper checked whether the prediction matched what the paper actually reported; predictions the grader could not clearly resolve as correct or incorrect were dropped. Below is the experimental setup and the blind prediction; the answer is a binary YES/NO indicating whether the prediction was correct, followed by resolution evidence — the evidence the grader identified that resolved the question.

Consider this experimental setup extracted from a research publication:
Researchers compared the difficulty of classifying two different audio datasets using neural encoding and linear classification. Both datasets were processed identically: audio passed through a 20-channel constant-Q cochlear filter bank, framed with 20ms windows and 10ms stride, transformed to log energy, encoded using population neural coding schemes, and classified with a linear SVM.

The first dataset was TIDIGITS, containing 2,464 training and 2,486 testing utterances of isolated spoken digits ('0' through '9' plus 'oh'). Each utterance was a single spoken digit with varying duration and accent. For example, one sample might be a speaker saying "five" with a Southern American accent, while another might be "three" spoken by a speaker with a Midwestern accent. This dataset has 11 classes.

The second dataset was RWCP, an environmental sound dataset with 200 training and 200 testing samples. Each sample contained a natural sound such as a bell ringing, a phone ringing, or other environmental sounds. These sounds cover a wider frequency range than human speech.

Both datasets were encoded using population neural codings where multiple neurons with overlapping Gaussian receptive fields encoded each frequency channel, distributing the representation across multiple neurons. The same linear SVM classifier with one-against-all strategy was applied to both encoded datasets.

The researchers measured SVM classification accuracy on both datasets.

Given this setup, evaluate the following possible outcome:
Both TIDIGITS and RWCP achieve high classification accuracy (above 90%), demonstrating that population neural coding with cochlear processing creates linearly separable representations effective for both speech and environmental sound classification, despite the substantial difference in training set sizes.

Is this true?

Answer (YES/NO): YES